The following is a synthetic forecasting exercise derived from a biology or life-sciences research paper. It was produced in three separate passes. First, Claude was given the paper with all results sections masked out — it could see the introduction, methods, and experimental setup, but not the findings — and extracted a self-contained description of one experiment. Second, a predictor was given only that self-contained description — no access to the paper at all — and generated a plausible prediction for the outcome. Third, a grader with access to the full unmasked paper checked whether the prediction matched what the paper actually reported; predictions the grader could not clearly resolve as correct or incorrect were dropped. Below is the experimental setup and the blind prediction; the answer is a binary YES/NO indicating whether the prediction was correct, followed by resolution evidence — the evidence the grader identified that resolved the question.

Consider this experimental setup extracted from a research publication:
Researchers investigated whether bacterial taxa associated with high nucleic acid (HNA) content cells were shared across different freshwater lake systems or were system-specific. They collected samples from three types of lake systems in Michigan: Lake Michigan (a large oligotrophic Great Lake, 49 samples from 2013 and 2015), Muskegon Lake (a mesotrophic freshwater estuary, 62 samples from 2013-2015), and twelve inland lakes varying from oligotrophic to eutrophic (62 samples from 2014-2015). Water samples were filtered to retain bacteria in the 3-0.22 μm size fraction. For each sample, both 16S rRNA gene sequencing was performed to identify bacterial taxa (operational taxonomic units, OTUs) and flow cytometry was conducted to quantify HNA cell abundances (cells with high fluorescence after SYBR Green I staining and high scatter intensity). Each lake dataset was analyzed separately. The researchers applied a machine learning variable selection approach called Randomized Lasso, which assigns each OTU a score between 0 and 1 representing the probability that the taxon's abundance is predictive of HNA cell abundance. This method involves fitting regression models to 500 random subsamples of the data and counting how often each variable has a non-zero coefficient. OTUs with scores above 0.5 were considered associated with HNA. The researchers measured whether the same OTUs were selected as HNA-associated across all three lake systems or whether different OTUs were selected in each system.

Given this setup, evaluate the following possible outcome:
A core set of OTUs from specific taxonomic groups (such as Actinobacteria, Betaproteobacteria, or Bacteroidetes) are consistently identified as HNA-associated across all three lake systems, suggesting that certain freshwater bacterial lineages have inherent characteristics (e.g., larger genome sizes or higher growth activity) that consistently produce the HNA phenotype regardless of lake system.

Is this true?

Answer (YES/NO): NO